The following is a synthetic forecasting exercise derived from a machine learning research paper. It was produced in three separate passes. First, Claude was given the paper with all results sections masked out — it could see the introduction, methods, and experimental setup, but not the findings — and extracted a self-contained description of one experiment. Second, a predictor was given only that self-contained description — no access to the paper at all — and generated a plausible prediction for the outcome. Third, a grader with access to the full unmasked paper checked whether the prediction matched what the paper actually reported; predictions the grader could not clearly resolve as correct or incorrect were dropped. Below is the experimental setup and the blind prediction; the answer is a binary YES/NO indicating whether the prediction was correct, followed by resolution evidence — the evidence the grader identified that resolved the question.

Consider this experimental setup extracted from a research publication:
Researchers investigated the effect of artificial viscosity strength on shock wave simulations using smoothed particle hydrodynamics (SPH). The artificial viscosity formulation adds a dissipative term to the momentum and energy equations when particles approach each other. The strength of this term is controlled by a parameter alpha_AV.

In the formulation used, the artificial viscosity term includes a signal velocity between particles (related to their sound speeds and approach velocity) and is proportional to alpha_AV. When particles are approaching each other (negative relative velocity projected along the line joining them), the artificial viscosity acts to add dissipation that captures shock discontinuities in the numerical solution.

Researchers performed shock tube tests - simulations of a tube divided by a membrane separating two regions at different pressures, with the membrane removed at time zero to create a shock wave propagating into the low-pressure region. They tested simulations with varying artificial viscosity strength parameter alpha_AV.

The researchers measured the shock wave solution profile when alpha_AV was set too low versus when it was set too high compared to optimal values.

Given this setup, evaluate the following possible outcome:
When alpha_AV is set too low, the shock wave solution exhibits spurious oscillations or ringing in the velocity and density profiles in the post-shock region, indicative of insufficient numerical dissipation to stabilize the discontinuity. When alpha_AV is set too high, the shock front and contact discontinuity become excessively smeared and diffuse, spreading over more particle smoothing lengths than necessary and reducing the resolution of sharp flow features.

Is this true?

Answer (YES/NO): YES